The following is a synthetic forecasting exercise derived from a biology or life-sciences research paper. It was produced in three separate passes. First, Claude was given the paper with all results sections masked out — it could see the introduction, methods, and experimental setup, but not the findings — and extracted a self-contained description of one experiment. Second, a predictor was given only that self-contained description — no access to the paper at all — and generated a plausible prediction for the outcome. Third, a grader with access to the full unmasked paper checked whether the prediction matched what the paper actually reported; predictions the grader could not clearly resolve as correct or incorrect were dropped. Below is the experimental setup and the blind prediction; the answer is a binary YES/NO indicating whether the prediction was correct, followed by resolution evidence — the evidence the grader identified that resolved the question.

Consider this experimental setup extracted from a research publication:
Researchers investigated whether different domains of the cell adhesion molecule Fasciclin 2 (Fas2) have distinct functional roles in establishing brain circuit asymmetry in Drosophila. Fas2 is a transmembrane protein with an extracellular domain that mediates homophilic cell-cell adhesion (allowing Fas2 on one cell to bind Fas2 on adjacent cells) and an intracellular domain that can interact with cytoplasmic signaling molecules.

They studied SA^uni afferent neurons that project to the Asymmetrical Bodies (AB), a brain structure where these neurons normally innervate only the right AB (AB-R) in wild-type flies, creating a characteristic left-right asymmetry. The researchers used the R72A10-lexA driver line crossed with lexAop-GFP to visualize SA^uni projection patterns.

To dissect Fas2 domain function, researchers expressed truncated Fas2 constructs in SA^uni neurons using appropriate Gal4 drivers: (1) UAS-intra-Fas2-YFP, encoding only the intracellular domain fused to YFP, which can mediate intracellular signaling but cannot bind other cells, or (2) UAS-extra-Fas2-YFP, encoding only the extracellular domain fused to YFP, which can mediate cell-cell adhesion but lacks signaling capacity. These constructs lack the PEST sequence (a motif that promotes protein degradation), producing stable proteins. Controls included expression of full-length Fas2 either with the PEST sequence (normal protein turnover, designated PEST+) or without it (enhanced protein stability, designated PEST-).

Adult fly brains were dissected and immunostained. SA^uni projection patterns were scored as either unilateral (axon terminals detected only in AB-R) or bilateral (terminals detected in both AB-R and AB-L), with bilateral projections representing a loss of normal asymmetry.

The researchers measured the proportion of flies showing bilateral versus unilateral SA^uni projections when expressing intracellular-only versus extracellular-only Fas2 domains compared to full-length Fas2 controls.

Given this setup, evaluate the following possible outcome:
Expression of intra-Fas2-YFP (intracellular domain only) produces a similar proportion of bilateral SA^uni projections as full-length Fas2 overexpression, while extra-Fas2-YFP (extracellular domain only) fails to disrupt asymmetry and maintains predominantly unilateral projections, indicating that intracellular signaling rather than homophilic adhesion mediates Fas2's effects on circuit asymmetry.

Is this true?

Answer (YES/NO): NO